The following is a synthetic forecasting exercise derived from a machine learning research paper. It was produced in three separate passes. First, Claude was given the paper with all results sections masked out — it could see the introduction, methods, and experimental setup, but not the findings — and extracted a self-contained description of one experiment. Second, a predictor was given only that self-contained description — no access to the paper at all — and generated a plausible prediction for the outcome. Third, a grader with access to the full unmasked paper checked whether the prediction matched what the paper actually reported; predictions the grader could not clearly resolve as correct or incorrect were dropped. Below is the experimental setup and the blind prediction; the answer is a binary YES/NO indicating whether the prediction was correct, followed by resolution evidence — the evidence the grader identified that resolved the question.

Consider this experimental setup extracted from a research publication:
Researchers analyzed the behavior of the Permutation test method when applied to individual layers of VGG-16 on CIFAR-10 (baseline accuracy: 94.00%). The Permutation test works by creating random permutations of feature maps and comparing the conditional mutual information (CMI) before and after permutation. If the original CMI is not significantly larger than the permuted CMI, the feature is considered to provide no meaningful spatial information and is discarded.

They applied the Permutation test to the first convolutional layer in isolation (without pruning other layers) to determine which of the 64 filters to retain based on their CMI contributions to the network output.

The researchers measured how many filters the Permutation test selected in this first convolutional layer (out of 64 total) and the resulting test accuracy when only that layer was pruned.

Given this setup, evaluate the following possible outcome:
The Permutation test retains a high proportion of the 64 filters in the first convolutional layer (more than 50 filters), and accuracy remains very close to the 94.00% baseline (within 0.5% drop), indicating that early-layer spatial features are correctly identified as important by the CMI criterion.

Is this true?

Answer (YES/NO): NO